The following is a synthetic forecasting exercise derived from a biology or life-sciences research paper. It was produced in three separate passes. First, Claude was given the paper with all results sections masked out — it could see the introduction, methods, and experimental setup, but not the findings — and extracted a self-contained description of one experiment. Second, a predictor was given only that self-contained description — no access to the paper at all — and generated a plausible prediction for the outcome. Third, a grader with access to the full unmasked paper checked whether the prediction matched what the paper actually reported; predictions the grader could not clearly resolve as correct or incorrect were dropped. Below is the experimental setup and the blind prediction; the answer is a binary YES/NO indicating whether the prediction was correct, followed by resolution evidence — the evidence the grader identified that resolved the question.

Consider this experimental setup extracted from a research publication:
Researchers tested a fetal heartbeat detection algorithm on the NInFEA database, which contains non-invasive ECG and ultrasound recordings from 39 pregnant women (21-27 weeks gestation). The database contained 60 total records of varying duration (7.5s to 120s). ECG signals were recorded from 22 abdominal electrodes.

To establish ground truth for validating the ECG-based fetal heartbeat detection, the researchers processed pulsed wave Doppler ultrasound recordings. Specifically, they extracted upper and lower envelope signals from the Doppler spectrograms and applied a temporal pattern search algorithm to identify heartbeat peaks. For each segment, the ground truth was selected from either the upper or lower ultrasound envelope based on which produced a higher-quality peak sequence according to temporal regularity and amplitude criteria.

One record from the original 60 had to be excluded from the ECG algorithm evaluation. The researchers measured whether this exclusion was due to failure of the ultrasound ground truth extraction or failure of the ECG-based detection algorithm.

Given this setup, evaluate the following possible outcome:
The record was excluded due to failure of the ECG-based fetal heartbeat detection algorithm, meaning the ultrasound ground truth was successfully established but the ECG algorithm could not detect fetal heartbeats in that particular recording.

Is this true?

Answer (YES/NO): NO